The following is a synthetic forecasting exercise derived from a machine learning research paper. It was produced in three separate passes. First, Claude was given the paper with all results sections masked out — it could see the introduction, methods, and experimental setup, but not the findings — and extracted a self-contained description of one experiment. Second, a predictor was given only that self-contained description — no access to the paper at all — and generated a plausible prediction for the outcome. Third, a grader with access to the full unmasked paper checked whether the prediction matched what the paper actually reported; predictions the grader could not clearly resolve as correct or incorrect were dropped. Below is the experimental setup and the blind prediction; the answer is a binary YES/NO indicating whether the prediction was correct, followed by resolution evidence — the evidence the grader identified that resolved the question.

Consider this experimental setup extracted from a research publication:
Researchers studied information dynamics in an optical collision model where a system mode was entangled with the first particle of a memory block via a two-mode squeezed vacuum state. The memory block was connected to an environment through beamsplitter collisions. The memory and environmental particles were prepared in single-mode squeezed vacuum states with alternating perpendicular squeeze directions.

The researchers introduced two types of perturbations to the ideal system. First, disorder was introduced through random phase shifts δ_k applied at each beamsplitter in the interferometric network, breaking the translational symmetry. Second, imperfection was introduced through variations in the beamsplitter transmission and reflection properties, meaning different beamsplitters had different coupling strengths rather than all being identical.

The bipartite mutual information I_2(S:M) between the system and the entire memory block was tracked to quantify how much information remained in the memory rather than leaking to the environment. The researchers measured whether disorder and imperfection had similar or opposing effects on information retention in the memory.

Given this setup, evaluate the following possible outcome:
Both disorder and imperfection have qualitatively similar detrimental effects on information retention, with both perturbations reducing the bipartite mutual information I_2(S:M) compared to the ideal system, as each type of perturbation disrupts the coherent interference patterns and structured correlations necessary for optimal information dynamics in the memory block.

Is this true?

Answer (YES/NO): NO